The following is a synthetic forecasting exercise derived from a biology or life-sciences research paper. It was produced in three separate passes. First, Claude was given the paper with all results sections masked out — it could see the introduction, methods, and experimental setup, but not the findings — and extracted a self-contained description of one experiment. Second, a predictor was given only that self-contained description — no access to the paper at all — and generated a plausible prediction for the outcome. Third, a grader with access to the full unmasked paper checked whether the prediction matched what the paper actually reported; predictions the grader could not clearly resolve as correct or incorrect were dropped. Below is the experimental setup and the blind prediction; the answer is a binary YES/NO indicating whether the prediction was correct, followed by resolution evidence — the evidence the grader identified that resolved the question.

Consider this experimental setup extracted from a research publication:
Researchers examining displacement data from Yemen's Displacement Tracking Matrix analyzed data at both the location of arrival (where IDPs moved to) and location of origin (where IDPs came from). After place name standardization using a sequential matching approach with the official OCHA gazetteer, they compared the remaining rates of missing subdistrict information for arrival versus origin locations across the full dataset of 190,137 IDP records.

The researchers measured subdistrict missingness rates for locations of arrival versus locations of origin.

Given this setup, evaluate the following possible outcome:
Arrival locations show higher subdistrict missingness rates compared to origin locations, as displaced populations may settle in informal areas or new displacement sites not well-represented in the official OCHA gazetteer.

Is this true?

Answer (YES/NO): NO